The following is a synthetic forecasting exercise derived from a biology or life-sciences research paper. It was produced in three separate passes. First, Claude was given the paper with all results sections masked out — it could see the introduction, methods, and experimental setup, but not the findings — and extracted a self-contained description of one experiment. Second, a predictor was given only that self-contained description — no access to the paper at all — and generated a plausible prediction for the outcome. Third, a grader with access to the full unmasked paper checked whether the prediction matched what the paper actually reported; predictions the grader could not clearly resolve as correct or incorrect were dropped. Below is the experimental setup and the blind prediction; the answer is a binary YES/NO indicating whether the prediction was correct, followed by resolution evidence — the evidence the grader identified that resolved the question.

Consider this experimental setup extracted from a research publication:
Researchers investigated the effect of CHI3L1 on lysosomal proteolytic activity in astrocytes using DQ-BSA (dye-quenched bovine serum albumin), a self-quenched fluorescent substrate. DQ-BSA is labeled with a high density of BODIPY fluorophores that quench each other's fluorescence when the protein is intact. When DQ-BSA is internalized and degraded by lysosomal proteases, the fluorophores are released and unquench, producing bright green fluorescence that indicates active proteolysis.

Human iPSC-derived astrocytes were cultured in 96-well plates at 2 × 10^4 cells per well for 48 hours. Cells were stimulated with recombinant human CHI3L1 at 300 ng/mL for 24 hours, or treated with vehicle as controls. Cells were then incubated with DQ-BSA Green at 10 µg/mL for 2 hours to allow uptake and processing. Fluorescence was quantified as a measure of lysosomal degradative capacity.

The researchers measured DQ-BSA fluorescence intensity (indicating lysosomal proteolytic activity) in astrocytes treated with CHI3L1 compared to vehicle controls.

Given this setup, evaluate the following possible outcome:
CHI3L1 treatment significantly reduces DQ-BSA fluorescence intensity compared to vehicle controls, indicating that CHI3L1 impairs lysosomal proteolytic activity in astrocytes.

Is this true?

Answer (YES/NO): YES